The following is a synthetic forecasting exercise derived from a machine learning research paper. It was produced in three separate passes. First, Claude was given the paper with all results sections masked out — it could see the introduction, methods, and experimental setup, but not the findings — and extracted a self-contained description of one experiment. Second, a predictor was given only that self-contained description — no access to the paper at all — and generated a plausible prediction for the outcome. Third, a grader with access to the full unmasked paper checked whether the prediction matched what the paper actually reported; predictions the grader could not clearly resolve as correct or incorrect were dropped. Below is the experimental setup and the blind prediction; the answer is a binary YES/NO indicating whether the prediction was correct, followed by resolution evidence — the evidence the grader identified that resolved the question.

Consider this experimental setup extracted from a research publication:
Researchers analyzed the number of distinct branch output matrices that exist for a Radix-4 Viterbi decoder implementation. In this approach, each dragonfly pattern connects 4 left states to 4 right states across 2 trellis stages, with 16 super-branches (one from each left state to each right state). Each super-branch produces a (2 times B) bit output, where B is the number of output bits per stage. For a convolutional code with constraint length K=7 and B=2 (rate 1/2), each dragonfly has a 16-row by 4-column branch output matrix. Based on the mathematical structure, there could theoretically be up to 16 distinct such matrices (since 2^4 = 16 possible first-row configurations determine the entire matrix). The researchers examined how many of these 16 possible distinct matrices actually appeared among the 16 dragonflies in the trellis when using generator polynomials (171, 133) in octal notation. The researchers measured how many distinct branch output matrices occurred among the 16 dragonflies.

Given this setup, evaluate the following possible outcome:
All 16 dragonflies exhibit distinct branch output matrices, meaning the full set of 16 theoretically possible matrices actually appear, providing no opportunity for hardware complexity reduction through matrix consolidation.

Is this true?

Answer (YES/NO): NO